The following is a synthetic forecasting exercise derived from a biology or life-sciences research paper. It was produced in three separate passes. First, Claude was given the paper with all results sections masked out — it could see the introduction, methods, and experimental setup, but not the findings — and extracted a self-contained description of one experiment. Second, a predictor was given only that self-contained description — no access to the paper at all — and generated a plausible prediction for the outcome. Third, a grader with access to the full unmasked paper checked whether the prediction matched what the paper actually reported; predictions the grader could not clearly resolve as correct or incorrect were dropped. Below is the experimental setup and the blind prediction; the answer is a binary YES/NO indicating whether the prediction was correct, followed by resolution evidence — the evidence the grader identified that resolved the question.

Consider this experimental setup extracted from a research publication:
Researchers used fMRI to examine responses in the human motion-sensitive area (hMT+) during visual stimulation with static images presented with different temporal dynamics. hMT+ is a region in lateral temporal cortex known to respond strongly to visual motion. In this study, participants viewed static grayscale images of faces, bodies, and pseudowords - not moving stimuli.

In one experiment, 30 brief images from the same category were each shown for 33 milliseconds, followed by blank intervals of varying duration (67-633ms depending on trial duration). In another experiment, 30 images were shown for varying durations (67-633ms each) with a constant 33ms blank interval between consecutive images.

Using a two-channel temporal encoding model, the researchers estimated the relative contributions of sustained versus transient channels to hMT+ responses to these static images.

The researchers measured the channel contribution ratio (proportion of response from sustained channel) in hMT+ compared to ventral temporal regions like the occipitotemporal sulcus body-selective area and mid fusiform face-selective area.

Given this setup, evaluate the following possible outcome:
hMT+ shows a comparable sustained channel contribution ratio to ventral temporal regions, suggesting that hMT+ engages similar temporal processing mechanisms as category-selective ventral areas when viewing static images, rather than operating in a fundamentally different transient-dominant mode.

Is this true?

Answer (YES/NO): NO